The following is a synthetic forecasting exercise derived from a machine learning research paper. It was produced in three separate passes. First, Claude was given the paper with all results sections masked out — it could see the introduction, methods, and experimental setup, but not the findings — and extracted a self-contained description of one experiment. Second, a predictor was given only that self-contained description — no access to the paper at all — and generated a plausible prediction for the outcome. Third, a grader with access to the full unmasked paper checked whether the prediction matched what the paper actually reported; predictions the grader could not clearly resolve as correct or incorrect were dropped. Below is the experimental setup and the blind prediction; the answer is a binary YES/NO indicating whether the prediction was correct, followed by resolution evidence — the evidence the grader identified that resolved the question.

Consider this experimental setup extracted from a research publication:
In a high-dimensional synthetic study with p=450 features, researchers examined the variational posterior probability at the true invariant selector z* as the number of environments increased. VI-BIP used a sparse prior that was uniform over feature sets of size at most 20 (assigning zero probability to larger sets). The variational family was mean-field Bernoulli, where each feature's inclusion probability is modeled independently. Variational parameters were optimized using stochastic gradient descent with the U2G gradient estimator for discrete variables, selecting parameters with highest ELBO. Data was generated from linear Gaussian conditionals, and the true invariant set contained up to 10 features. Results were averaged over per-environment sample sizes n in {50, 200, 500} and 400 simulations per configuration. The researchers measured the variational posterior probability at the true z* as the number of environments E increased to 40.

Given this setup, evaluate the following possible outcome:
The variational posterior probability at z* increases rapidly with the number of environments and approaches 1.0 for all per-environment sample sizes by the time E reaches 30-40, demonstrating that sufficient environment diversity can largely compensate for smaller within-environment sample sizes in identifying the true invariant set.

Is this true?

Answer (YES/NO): NO